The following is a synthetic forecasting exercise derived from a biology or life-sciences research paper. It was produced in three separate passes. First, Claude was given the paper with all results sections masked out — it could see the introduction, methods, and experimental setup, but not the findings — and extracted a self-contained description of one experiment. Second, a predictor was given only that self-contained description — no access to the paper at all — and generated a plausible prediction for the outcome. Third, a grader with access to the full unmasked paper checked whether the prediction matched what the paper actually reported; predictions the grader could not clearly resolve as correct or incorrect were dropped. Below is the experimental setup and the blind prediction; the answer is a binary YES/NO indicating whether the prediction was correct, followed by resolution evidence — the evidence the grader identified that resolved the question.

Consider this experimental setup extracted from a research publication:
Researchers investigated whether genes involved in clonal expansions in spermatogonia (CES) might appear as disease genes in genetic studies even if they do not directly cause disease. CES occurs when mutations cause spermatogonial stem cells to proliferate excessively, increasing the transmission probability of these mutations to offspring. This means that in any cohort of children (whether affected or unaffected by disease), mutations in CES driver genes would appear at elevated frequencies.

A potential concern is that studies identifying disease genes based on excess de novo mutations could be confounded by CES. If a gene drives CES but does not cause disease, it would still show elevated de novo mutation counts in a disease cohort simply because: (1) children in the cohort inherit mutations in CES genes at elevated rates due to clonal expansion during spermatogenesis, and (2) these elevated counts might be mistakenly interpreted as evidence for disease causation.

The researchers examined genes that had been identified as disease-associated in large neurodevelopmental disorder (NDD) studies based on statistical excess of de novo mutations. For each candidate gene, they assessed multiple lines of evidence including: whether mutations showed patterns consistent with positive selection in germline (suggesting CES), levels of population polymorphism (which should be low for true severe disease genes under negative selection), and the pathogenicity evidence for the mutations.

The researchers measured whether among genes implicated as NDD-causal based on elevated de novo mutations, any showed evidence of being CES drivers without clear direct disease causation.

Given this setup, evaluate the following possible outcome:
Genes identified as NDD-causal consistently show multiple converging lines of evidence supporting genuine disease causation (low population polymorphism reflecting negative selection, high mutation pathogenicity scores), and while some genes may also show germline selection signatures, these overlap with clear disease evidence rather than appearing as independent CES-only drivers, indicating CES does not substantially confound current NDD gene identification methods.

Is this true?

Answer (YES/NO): NO